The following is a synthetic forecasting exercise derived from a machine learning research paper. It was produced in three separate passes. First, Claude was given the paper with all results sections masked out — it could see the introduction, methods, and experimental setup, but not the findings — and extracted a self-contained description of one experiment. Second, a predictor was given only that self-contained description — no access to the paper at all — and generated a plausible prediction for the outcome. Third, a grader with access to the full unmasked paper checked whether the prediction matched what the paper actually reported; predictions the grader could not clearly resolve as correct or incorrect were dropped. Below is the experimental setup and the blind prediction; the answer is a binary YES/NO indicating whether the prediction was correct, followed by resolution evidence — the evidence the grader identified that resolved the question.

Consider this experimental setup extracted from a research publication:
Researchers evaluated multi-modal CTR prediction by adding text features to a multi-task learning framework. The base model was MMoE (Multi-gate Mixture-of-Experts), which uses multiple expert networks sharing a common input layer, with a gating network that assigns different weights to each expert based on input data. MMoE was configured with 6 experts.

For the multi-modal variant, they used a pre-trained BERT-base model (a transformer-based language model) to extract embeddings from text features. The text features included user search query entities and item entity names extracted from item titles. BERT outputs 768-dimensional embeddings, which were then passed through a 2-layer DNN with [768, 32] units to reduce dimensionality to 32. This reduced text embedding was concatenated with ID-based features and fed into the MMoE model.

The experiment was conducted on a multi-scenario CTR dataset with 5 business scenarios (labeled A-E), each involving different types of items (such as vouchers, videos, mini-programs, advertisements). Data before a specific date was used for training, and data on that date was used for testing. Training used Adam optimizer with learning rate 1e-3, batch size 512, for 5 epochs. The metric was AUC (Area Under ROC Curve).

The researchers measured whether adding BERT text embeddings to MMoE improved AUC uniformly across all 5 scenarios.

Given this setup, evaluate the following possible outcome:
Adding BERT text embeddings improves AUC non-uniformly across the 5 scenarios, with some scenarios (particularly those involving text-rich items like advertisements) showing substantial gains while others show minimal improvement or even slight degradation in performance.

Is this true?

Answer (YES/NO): NO